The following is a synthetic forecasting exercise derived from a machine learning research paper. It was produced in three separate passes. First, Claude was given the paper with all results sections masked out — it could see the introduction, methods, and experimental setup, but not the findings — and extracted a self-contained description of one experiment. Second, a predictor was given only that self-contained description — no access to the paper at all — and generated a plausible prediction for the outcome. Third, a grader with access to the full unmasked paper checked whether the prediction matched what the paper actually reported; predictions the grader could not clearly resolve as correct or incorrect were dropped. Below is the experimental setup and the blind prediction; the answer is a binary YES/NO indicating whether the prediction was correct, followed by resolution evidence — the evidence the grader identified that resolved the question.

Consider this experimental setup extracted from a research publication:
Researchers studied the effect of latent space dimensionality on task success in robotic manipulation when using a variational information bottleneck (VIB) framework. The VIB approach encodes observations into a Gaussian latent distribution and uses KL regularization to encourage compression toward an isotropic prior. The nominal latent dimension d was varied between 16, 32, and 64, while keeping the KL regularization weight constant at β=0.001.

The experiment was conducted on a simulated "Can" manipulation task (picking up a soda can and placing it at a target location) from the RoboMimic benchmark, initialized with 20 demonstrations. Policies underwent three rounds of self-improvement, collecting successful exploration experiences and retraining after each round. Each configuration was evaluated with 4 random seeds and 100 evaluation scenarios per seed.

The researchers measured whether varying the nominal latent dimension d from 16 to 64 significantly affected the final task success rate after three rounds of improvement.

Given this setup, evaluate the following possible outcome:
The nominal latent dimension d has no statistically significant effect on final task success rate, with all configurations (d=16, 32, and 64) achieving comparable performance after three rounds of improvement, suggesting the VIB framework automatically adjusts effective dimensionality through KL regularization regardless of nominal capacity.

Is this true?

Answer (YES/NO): YES